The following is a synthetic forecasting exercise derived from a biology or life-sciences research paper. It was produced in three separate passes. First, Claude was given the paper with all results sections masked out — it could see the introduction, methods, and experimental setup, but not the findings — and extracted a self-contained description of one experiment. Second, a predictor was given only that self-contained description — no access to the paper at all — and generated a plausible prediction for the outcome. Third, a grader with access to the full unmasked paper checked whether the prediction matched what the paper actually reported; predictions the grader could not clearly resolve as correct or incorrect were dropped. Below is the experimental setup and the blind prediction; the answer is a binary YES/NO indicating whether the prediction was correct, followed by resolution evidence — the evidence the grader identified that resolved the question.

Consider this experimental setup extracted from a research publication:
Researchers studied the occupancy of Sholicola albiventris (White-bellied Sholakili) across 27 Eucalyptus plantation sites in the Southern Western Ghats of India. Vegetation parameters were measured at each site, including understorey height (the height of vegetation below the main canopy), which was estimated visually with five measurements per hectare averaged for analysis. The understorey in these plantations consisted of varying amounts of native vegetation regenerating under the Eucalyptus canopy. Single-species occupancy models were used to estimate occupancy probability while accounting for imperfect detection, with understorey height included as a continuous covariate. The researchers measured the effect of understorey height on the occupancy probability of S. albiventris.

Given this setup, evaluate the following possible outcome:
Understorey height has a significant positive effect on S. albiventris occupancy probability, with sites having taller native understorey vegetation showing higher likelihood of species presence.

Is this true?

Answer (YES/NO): NO